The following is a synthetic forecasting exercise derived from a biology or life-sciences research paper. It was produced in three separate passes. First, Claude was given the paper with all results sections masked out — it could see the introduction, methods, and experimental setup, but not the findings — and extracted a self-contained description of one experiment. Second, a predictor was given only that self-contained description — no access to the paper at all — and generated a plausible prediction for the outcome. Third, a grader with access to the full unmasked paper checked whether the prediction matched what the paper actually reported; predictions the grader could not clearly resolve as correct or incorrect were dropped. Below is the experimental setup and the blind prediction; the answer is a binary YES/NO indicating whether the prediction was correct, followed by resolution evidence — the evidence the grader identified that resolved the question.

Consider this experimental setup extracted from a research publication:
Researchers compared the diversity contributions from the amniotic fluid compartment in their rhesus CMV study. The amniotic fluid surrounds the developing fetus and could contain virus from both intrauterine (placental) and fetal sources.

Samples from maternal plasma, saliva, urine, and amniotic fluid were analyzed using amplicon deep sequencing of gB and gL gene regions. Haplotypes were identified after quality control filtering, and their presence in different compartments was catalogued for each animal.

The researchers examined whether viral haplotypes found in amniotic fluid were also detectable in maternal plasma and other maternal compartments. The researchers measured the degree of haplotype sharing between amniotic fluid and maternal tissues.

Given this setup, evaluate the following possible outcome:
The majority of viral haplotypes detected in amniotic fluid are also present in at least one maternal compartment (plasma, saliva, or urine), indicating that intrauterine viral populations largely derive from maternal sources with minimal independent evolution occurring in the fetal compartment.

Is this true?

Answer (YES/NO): NO